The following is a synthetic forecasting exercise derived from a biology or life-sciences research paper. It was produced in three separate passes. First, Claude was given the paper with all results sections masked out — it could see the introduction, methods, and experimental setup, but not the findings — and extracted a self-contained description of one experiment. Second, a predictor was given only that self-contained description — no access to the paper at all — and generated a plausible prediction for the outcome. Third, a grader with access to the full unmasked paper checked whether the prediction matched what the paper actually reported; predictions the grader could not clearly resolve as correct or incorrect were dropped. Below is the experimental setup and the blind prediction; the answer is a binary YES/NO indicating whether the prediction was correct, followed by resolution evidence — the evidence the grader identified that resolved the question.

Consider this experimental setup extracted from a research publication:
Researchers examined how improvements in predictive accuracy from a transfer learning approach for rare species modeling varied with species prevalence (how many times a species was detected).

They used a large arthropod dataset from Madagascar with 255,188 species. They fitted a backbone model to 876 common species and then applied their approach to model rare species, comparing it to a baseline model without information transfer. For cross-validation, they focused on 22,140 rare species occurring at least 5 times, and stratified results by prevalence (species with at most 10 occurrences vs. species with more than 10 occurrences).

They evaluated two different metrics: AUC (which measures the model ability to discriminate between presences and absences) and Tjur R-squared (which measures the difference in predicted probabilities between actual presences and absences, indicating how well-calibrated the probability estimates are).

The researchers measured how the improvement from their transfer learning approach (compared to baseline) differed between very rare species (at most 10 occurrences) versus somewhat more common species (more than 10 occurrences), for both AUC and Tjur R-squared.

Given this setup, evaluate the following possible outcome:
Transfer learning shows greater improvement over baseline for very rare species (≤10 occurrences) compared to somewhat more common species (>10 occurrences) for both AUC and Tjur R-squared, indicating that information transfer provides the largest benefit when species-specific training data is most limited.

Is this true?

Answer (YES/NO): NO